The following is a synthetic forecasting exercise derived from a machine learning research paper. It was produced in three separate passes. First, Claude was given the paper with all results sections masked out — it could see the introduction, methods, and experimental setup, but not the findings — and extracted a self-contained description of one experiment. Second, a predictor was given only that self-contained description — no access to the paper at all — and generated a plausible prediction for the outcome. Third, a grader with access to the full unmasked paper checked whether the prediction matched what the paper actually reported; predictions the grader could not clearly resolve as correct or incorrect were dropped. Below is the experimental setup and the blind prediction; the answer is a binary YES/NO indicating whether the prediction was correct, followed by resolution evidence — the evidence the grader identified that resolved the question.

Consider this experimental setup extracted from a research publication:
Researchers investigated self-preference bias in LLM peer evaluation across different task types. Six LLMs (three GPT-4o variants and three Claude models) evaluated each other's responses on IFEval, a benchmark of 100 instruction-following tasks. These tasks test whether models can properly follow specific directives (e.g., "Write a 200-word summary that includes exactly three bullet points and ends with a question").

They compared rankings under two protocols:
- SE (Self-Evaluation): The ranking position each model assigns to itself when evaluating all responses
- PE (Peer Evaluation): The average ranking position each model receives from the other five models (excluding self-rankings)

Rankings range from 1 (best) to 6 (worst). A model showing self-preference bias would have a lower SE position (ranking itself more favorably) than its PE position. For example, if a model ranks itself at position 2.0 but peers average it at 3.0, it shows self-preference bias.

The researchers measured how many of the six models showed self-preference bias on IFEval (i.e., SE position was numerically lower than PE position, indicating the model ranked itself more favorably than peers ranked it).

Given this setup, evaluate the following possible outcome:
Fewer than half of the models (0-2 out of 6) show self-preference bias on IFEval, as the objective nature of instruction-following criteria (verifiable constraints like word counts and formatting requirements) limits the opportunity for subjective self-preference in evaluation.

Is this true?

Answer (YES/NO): NO